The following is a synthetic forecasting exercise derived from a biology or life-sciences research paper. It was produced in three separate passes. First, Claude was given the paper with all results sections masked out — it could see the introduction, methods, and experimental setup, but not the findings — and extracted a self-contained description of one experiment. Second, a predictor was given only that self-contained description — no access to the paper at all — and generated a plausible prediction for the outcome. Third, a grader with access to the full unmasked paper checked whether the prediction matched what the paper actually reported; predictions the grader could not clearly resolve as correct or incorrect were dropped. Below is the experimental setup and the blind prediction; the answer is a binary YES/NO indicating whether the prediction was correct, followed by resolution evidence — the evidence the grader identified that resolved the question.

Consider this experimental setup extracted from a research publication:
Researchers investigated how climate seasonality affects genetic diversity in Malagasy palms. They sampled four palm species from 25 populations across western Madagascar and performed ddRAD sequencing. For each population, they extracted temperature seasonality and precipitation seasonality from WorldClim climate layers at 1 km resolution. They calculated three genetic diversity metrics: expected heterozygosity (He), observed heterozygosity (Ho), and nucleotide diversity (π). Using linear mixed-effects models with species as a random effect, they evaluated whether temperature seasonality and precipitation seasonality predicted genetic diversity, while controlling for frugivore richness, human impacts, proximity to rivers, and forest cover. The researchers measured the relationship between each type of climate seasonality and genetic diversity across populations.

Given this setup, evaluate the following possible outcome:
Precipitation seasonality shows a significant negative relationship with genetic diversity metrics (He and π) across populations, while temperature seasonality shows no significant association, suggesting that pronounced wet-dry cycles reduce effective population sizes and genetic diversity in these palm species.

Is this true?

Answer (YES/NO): NO